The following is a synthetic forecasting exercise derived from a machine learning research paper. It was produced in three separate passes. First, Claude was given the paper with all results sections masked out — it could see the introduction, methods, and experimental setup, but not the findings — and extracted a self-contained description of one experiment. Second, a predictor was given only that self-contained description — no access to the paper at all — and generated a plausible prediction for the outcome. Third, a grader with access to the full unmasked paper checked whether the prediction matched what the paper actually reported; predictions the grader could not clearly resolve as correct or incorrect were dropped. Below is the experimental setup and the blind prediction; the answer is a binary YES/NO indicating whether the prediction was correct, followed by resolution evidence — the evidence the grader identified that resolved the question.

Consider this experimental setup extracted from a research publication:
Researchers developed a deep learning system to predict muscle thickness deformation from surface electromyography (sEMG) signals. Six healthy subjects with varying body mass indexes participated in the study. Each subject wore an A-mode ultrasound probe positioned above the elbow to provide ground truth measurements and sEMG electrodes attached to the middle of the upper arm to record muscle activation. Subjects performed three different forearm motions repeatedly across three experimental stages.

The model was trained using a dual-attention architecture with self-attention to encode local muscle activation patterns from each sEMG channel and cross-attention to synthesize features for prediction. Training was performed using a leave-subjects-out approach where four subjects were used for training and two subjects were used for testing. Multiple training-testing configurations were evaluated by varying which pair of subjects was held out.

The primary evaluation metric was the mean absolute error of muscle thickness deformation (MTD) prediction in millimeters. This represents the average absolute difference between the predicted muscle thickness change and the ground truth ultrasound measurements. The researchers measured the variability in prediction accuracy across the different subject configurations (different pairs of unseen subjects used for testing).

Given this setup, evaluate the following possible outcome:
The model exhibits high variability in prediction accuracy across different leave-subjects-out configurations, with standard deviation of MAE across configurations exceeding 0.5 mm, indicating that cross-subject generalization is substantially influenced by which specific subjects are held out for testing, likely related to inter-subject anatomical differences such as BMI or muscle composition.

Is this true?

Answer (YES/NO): NO